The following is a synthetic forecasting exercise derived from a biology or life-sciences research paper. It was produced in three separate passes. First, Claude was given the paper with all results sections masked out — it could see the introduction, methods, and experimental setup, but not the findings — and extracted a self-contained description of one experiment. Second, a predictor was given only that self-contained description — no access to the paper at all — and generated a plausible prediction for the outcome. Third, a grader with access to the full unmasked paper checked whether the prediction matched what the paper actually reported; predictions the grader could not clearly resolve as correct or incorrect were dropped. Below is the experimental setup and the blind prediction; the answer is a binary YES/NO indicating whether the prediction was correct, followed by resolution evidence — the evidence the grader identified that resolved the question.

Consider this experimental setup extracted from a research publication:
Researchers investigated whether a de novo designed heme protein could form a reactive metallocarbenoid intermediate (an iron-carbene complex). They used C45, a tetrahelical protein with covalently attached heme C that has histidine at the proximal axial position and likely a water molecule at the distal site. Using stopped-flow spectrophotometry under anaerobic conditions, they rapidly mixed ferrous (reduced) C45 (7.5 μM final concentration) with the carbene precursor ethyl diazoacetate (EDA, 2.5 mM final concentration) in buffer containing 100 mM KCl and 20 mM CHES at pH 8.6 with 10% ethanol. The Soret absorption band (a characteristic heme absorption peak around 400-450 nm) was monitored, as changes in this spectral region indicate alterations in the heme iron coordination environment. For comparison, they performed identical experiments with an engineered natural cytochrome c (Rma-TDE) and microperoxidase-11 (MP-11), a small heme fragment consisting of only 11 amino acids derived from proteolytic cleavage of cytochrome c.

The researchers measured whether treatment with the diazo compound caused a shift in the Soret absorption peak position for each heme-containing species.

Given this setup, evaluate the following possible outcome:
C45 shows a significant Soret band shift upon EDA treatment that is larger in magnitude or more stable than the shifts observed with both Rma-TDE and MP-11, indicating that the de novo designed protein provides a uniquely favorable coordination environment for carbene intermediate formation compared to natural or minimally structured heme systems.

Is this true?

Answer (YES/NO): NO